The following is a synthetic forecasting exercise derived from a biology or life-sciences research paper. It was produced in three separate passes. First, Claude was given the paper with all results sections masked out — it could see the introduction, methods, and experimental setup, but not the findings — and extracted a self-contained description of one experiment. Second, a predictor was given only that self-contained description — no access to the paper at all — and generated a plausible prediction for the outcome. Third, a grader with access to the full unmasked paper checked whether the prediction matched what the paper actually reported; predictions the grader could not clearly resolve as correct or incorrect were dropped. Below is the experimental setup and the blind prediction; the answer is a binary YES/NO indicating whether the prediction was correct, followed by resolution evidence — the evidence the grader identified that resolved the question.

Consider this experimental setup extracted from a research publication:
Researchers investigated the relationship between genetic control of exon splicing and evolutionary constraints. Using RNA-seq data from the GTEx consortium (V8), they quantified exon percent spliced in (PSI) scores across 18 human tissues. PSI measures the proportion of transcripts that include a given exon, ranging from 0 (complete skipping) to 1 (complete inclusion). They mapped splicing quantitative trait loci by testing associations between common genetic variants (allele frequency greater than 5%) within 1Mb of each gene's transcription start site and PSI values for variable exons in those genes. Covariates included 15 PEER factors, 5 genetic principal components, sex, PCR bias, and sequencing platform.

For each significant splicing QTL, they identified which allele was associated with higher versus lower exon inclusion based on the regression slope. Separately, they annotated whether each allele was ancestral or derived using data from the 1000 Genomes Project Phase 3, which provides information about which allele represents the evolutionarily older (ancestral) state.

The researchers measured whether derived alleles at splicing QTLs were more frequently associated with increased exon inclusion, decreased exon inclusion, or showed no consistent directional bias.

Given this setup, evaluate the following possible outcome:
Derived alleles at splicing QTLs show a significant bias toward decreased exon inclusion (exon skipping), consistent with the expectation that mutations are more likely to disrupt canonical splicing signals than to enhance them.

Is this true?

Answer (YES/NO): YES